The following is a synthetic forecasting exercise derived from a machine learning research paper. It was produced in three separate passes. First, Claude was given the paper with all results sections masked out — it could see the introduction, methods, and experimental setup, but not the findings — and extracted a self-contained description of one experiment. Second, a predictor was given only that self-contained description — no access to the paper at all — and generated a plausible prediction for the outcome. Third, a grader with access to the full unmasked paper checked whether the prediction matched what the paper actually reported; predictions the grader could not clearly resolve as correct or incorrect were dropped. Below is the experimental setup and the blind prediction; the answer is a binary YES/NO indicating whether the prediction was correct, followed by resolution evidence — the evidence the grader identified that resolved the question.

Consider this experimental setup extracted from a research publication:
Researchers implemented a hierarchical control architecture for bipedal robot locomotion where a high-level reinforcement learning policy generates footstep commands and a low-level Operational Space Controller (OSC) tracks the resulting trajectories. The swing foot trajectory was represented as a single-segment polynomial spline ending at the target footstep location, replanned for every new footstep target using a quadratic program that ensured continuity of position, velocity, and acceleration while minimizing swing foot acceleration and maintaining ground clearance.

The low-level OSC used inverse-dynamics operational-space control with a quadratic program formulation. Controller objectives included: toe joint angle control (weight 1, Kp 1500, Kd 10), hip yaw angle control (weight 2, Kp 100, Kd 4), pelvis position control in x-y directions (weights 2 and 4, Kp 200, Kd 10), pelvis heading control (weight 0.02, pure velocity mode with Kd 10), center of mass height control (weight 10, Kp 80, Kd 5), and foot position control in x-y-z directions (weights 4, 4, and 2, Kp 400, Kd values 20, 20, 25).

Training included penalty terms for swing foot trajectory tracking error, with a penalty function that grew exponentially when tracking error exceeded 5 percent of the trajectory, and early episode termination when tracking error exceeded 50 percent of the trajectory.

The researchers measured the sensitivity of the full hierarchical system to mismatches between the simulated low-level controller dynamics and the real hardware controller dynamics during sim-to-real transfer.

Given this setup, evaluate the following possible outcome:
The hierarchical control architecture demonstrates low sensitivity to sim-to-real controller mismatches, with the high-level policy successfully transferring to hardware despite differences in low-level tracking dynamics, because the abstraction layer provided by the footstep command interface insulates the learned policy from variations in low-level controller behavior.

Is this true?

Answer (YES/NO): NO